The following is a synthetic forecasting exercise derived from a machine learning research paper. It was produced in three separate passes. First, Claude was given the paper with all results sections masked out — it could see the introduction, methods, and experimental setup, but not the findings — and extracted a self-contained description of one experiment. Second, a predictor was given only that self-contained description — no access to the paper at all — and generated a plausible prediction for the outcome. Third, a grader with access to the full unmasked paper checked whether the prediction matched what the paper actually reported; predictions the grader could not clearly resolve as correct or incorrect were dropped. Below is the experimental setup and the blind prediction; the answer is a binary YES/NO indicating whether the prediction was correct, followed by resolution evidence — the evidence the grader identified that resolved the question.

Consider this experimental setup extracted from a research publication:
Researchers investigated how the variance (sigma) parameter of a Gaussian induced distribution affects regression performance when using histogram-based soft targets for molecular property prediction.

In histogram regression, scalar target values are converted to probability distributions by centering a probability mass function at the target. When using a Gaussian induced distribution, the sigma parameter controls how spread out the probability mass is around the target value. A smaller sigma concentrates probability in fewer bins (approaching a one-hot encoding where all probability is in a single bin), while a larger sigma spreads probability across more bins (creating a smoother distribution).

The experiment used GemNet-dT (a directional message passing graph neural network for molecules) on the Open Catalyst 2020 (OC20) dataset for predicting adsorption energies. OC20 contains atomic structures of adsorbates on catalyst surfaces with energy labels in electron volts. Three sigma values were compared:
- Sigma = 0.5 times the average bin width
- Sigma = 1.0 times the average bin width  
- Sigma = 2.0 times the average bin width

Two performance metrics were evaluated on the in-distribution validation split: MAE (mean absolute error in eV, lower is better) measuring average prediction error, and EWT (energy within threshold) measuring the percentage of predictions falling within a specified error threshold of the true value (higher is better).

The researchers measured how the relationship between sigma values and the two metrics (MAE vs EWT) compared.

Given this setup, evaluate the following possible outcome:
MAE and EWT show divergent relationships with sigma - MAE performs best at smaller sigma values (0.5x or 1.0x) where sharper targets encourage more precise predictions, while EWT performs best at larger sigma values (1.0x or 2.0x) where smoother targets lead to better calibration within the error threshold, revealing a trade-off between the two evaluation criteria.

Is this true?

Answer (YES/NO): NO